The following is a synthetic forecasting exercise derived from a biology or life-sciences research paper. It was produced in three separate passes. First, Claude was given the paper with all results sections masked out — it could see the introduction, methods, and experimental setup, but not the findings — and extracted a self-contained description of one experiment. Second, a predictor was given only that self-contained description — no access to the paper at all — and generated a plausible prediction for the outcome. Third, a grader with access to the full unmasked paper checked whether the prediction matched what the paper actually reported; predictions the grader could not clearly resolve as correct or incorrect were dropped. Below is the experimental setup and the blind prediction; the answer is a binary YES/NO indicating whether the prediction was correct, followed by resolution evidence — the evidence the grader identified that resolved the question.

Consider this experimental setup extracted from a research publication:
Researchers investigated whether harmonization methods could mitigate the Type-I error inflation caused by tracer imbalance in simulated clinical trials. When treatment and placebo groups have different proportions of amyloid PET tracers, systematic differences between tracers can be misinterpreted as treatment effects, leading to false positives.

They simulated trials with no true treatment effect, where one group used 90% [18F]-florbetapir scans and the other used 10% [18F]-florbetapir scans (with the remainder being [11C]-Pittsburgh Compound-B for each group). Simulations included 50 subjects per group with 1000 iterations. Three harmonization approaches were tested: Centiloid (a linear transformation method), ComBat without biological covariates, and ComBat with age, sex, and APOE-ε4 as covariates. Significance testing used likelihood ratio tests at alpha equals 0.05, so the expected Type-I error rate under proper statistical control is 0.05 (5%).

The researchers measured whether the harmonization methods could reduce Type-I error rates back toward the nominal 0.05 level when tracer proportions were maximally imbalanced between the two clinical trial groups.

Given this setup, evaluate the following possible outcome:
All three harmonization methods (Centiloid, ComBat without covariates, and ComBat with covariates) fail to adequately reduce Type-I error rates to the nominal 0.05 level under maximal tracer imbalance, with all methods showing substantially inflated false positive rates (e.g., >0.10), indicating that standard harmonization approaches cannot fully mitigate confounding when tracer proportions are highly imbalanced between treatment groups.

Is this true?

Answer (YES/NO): NO